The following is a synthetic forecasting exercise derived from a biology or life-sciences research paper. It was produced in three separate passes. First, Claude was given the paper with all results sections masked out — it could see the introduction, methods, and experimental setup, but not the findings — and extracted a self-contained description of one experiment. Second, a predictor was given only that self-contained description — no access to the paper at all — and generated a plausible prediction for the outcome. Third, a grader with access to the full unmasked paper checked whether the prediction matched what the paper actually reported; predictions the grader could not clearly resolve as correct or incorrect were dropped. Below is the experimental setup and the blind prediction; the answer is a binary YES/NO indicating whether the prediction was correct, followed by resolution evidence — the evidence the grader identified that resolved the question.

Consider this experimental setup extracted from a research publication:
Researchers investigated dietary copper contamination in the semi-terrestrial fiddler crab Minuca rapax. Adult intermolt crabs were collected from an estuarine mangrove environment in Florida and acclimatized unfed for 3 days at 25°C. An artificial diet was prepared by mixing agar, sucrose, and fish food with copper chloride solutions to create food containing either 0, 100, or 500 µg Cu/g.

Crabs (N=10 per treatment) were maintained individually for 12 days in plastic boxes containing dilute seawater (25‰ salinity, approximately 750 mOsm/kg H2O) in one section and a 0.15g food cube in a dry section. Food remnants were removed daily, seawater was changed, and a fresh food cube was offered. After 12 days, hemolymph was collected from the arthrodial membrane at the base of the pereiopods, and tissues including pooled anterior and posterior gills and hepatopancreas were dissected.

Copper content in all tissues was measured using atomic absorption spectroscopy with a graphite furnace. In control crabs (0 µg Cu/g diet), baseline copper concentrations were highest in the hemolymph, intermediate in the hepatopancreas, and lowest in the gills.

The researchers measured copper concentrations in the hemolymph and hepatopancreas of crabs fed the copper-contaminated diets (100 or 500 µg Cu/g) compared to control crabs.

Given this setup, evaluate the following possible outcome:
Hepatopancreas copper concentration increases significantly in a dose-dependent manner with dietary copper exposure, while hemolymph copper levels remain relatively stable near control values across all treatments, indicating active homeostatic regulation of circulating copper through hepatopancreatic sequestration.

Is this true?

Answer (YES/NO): NO